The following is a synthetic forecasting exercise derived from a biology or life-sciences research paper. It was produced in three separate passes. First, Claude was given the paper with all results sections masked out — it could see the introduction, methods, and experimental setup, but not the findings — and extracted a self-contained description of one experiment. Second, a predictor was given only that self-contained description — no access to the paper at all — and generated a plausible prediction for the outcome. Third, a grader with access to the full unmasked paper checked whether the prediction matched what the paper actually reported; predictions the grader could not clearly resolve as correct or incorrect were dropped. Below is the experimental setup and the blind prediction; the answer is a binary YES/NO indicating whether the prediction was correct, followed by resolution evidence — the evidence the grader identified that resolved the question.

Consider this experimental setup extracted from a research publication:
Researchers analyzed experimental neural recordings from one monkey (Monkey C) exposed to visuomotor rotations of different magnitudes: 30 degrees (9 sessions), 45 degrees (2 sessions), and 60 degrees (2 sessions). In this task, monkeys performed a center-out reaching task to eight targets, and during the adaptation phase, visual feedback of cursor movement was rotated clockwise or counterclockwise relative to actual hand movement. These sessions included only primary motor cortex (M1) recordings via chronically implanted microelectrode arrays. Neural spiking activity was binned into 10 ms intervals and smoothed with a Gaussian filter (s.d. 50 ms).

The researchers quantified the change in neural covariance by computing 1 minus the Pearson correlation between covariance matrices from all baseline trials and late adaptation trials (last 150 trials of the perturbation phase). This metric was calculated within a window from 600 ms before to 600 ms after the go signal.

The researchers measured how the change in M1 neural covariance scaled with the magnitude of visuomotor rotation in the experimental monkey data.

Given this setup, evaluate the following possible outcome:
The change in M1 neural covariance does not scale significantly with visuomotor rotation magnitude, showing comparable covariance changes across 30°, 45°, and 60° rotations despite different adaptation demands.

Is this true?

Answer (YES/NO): NO